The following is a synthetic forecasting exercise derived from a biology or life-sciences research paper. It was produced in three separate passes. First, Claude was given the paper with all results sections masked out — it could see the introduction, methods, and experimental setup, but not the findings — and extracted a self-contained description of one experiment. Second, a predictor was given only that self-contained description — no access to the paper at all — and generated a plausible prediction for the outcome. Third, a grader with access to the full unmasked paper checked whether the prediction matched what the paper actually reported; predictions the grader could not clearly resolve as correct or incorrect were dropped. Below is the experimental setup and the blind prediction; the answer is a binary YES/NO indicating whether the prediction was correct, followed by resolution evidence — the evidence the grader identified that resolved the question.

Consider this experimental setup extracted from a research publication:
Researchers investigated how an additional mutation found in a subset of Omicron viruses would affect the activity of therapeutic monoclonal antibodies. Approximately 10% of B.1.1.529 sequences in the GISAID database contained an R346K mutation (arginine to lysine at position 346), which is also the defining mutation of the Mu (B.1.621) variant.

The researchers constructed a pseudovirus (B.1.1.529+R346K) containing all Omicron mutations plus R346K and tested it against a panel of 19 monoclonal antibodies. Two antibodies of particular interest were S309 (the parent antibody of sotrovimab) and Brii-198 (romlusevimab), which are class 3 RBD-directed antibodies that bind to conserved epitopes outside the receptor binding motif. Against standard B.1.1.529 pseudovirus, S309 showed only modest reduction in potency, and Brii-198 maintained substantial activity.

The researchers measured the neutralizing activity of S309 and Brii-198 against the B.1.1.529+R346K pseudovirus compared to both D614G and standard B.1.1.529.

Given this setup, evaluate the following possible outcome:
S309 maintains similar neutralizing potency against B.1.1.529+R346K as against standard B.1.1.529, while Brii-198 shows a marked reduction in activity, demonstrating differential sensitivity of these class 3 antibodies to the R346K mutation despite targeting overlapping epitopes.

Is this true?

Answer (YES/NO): NO